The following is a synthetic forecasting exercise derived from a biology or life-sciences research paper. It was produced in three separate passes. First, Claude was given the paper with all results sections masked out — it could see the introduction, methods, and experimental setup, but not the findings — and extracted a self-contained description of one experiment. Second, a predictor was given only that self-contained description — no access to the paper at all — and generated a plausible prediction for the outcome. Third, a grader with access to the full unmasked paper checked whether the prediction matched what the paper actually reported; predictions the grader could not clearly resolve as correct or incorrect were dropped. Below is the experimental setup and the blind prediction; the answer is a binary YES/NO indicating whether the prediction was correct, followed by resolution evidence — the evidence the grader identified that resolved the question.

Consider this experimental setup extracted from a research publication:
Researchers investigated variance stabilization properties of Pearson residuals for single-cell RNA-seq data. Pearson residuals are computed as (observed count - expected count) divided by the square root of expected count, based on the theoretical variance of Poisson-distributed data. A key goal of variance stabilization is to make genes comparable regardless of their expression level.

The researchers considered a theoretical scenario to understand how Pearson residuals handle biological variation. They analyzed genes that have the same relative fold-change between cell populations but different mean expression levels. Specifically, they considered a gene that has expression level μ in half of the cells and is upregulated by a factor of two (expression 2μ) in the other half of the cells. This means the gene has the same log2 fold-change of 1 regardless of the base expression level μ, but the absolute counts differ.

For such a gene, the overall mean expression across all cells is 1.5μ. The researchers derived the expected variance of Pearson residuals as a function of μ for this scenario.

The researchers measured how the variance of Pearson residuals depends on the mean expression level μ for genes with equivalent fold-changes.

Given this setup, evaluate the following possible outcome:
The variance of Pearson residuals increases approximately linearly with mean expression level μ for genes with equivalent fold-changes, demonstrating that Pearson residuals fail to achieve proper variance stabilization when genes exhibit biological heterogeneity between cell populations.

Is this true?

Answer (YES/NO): YES